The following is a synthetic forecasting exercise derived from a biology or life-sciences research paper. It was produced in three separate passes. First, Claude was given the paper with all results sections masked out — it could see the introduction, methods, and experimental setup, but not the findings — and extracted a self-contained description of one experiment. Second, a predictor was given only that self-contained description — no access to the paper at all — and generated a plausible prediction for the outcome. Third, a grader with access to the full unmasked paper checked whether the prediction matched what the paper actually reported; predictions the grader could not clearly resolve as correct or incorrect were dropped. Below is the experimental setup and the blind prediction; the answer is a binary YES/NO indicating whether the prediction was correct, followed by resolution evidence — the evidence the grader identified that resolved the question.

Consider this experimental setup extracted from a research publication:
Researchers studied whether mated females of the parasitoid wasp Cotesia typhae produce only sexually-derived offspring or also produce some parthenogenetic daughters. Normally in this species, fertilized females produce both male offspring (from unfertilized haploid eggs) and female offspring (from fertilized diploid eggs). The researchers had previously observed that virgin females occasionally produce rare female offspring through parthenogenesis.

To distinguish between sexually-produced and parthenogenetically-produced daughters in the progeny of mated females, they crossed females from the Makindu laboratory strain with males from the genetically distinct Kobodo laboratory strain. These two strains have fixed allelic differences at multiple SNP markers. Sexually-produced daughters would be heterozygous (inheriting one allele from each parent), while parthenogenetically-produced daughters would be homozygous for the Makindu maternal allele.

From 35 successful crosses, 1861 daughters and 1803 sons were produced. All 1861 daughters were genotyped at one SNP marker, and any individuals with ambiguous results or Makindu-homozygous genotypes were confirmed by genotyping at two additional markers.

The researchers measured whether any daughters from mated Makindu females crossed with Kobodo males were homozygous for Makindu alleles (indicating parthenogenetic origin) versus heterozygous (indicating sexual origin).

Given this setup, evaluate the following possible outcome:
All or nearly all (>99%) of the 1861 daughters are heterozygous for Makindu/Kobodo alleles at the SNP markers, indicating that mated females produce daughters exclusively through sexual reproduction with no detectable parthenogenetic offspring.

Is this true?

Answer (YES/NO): NO